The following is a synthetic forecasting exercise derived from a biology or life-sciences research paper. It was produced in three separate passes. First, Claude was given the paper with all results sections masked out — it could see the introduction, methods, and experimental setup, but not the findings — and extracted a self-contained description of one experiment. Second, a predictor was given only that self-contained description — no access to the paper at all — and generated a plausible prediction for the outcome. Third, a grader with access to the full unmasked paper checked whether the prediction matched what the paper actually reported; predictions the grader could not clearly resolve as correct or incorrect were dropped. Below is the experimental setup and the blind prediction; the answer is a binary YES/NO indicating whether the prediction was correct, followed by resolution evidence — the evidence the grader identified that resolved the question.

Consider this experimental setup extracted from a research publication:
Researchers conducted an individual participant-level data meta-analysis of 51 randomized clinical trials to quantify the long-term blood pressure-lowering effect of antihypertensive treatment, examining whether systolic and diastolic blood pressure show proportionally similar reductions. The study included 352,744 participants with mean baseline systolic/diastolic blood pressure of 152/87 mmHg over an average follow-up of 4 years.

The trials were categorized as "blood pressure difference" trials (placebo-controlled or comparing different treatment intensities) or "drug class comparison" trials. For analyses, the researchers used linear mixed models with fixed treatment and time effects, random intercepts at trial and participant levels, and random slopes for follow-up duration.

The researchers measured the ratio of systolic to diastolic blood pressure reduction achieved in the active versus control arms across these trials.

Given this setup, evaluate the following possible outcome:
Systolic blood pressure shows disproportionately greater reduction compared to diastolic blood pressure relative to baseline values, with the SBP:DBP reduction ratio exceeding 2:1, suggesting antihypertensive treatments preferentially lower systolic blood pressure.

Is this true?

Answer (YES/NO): YES